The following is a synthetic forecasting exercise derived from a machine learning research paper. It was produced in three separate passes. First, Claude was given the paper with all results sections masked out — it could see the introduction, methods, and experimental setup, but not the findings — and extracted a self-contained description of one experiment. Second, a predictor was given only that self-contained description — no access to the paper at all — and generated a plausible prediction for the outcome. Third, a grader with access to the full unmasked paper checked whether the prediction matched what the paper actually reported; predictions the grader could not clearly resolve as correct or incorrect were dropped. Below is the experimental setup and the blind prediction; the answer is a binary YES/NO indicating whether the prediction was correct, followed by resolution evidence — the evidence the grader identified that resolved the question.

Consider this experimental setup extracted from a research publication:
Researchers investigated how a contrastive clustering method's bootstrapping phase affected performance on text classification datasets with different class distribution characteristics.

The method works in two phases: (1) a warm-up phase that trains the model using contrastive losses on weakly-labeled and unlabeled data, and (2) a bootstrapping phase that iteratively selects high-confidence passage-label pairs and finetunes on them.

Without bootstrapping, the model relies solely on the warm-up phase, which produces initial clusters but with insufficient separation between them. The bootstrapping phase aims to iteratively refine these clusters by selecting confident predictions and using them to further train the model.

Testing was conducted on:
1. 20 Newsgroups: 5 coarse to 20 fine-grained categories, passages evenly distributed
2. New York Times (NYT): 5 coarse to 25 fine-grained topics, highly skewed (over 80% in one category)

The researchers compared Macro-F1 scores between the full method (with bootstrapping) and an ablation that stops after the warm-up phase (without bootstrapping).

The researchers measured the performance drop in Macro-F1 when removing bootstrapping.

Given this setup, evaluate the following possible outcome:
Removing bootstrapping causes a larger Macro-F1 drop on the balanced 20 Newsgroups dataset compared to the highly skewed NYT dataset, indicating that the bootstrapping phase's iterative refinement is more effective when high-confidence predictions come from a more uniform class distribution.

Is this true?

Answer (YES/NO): NO